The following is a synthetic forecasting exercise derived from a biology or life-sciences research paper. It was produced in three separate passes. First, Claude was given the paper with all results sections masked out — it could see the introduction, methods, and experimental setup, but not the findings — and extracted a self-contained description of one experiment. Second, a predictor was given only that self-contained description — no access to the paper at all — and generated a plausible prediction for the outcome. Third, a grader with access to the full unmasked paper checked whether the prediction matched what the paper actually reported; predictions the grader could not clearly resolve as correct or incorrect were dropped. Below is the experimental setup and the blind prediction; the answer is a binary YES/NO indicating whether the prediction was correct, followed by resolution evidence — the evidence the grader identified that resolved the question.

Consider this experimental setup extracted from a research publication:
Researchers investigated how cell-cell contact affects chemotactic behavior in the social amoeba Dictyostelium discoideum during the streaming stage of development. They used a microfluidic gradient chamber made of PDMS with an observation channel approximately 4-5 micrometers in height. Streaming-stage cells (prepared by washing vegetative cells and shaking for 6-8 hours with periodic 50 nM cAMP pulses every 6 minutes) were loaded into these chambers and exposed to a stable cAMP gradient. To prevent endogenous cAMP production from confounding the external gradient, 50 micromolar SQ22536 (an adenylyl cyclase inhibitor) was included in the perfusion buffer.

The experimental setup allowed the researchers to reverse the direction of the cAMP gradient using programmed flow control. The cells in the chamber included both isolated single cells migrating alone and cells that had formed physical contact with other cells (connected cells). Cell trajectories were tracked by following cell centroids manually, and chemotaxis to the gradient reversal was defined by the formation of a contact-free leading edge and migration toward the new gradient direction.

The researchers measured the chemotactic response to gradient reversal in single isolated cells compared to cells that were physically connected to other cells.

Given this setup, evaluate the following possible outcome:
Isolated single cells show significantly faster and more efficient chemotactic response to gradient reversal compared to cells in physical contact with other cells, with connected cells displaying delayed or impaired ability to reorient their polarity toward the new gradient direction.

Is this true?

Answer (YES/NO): NO